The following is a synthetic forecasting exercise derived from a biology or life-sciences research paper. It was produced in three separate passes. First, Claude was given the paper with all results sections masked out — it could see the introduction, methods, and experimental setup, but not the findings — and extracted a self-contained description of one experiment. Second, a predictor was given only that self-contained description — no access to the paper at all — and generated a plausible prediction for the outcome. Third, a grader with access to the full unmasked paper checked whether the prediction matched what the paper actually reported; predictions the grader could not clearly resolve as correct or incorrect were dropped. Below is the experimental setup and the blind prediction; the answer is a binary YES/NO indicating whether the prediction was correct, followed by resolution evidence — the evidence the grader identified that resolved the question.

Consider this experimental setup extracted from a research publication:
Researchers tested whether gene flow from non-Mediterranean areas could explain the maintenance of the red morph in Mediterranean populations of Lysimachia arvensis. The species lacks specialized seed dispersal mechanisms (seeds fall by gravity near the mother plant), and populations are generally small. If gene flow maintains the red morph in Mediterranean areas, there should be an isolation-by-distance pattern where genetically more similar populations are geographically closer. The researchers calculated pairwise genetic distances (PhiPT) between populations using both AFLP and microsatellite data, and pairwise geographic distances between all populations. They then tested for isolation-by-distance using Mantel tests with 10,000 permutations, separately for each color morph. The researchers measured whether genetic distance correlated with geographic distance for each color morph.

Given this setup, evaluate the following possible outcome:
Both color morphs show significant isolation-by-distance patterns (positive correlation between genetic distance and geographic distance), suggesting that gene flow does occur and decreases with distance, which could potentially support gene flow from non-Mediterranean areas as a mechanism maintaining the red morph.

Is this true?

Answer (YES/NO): NO